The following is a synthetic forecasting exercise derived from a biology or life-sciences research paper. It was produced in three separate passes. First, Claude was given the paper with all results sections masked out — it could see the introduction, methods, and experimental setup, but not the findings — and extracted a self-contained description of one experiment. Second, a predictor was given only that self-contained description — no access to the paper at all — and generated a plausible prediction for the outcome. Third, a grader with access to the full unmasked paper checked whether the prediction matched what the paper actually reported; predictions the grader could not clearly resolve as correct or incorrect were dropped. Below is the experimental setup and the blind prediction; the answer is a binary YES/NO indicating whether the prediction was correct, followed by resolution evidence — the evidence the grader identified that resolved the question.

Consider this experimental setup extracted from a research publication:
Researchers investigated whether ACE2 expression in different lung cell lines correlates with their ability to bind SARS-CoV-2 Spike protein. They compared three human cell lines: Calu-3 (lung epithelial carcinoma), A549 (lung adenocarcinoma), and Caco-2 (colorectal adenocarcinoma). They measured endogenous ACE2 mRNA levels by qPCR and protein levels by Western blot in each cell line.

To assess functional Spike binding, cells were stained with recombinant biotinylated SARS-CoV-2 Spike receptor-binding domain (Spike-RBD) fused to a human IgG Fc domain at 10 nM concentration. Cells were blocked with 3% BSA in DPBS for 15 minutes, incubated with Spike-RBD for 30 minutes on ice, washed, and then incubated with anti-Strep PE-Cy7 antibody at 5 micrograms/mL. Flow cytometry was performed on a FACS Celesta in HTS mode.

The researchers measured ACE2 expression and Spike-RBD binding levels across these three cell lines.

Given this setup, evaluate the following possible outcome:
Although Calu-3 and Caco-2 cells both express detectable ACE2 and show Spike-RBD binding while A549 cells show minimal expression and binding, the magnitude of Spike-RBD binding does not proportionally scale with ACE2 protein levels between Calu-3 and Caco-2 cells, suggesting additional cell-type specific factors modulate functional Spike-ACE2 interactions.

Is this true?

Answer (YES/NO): NO